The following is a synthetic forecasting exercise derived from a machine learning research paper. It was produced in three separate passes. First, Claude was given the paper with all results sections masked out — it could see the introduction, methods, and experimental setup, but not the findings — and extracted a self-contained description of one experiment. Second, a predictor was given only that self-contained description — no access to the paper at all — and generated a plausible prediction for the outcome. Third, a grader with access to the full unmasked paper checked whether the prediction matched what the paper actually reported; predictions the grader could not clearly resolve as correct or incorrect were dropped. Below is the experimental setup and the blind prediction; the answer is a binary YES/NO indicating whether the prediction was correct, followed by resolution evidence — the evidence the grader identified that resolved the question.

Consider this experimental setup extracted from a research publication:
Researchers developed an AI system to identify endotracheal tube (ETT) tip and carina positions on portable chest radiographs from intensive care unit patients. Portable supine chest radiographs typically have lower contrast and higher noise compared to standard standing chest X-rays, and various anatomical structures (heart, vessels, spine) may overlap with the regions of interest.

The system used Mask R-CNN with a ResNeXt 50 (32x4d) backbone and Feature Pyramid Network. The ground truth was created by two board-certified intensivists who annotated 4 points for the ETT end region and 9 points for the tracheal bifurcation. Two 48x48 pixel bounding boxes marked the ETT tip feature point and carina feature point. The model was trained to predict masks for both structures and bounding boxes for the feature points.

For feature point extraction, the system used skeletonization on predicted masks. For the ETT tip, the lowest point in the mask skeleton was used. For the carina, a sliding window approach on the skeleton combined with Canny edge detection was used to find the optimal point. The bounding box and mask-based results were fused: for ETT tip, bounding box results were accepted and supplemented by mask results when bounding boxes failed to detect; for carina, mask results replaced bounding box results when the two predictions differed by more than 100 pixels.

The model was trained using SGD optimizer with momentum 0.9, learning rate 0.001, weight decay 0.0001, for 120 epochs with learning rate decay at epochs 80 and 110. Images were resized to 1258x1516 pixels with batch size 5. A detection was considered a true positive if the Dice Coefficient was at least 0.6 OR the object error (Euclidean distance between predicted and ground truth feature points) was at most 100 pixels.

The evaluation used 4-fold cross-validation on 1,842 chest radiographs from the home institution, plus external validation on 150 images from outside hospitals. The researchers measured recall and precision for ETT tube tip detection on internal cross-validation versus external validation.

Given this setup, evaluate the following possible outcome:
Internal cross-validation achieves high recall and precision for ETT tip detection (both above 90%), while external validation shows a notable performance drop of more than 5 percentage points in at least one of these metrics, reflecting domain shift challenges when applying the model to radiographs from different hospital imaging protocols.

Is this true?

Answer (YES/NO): NO